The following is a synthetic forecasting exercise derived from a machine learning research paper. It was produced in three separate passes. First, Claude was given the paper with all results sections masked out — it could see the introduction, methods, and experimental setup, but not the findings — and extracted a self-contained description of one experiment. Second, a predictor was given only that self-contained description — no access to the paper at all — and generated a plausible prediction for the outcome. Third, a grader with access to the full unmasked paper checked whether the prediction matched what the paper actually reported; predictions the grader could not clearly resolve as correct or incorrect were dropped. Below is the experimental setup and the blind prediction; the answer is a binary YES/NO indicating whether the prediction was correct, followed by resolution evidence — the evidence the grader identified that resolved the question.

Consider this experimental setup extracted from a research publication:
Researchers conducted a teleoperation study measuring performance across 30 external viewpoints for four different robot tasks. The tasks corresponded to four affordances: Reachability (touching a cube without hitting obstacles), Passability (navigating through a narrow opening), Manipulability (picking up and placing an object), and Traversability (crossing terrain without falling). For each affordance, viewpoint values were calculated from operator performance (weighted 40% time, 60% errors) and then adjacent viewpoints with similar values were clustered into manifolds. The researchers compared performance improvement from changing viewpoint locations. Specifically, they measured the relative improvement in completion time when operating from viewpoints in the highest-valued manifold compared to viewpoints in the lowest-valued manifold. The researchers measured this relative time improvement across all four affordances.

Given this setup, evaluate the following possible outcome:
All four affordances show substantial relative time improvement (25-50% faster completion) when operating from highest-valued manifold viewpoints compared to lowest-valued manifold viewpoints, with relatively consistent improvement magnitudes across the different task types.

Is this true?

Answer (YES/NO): NO